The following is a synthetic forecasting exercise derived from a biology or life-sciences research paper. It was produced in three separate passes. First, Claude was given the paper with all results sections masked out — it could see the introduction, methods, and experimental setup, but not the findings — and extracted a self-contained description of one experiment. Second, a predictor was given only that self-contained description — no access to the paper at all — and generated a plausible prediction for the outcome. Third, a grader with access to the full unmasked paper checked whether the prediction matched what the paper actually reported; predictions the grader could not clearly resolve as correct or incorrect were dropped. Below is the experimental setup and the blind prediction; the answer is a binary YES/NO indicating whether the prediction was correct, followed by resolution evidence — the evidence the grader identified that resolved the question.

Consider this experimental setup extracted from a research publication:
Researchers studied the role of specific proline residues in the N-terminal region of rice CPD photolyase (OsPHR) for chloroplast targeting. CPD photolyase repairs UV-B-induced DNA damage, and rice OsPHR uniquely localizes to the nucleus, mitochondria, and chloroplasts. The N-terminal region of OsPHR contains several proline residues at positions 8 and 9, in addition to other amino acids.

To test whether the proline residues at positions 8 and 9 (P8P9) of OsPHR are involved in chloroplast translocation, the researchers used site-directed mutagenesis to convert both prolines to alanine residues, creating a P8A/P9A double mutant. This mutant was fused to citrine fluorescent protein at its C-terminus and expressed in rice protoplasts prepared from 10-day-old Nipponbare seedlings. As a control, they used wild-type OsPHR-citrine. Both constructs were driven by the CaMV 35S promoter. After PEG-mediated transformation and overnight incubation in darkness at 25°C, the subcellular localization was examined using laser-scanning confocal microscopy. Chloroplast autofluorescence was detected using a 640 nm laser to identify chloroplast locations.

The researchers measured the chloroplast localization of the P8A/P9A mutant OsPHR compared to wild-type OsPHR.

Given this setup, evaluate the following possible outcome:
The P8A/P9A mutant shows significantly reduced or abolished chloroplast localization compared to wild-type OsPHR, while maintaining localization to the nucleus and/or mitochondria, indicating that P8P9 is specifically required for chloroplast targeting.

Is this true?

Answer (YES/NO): YES